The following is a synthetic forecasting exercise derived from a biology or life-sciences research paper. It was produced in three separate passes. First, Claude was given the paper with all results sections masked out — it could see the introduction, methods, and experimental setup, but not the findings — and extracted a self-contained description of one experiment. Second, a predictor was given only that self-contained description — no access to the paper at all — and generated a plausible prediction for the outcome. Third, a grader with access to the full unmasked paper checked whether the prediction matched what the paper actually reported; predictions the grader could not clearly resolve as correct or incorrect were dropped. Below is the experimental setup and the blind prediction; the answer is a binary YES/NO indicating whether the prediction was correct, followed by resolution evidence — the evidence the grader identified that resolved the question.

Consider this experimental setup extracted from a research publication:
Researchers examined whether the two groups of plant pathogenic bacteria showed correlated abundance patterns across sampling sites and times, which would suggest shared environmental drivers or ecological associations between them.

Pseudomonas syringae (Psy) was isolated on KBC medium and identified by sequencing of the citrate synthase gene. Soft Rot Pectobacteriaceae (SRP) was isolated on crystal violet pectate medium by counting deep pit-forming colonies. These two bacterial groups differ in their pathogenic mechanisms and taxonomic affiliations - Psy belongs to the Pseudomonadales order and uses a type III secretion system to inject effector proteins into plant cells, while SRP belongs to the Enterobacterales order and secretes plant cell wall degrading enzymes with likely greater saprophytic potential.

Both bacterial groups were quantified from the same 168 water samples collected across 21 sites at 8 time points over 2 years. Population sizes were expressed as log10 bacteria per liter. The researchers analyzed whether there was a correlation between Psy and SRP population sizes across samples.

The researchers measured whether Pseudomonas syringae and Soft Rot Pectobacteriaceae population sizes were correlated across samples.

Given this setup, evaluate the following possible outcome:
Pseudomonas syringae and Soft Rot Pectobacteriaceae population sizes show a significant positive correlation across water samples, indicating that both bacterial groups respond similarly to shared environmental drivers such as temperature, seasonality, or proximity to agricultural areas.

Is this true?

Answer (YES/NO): NO